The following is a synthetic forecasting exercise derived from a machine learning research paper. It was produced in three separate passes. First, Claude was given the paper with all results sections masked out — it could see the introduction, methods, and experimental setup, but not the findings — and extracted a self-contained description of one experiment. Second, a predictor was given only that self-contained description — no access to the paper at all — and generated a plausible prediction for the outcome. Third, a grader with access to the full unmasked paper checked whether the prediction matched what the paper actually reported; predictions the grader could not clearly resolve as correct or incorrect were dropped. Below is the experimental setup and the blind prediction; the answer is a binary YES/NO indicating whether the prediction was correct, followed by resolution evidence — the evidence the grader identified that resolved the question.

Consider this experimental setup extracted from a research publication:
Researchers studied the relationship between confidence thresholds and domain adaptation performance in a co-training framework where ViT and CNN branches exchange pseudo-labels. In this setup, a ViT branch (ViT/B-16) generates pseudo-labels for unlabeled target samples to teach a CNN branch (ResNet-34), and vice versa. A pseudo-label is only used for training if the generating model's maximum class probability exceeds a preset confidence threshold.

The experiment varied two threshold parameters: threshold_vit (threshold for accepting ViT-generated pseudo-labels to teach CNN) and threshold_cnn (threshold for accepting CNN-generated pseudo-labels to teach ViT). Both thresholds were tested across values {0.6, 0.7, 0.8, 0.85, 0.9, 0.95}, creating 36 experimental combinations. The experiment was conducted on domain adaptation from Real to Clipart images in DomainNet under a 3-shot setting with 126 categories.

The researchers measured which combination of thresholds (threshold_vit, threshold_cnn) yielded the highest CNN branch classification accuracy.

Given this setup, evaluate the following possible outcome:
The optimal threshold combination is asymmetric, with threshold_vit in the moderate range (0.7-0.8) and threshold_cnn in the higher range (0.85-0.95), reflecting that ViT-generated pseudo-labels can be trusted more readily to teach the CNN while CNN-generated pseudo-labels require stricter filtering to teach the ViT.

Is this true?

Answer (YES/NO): NO